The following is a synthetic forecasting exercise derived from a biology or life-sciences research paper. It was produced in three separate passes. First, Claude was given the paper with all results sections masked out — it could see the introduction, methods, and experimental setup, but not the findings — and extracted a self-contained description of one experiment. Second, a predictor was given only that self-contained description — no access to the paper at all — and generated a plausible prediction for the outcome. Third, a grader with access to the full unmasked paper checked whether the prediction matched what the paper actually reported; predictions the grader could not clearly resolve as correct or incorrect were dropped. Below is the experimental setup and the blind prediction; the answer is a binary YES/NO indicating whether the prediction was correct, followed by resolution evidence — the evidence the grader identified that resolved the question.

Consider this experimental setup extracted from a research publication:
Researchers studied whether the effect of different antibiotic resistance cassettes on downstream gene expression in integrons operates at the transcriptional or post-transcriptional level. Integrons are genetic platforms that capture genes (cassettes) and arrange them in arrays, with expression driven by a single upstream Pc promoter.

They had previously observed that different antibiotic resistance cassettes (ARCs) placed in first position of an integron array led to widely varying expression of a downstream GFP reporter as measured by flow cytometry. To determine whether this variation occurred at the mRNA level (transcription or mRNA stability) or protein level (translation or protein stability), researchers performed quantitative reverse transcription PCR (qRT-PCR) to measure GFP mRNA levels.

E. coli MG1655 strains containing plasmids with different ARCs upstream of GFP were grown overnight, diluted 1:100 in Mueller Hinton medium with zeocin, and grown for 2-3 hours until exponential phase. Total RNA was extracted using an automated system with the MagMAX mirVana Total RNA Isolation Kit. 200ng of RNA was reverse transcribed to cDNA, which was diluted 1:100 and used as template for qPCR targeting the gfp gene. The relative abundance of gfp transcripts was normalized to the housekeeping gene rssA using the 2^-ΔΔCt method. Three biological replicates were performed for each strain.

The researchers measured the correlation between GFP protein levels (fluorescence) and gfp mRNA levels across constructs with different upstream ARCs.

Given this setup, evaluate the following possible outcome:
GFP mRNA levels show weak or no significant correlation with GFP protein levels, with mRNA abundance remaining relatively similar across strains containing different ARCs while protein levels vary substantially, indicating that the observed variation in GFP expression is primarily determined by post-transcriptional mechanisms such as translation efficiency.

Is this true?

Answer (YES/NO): NO